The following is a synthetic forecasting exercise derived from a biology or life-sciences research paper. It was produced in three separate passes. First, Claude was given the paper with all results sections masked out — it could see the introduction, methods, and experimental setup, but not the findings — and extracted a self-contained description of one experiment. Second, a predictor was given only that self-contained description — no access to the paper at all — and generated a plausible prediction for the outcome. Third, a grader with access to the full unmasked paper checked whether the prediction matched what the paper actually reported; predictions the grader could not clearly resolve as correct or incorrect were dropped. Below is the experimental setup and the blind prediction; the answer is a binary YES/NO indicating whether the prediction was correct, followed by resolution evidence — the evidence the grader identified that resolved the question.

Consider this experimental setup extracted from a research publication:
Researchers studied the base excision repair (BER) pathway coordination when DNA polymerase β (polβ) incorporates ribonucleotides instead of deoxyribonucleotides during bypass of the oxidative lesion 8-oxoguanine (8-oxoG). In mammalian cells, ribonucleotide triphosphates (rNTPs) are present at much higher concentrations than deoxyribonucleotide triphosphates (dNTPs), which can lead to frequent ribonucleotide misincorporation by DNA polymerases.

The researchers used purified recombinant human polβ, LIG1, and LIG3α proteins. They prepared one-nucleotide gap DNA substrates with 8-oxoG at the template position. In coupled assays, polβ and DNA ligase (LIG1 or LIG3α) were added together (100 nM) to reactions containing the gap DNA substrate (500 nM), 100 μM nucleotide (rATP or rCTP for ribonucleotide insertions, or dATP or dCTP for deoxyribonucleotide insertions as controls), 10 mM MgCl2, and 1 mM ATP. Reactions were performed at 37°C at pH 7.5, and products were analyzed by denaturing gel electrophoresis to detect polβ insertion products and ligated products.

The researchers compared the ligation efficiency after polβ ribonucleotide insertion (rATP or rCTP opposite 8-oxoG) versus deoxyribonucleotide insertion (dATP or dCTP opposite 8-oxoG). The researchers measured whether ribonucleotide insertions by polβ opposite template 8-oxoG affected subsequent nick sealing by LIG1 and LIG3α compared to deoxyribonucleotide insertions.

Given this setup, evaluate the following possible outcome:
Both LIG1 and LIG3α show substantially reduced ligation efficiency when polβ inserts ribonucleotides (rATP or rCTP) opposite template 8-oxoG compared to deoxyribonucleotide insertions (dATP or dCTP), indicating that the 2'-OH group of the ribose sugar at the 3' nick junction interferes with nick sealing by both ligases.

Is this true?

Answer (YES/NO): NO